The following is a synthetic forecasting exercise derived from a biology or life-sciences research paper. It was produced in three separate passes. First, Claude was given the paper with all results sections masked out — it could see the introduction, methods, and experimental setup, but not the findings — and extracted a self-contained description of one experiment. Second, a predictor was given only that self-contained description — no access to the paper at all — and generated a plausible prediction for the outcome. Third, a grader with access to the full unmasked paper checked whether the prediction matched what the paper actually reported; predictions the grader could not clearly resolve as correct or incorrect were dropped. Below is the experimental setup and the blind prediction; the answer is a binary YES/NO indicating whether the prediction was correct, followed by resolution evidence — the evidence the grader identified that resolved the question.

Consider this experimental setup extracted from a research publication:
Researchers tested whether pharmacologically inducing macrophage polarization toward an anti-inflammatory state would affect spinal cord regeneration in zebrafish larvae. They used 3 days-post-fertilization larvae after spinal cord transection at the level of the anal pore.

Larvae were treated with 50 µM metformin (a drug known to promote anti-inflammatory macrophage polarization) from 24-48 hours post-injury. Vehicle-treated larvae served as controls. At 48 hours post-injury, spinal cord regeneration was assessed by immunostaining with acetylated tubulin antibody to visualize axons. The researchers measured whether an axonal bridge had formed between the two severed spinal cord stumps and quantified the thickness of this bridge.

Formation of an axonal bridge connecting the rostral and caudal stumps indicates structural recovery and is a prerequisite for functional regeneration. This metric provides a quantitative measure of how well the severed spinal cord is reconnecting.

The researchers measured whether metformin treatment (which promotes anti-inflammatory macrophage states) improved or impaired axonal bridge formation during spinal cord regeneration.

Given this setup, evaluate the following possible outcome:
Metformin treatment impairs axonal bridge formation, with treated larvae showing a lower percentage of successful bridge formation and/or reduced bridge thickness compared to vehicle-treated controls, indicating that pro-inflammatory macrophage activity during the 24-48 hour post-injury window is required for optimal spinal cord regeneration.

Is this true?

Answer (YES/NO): NO